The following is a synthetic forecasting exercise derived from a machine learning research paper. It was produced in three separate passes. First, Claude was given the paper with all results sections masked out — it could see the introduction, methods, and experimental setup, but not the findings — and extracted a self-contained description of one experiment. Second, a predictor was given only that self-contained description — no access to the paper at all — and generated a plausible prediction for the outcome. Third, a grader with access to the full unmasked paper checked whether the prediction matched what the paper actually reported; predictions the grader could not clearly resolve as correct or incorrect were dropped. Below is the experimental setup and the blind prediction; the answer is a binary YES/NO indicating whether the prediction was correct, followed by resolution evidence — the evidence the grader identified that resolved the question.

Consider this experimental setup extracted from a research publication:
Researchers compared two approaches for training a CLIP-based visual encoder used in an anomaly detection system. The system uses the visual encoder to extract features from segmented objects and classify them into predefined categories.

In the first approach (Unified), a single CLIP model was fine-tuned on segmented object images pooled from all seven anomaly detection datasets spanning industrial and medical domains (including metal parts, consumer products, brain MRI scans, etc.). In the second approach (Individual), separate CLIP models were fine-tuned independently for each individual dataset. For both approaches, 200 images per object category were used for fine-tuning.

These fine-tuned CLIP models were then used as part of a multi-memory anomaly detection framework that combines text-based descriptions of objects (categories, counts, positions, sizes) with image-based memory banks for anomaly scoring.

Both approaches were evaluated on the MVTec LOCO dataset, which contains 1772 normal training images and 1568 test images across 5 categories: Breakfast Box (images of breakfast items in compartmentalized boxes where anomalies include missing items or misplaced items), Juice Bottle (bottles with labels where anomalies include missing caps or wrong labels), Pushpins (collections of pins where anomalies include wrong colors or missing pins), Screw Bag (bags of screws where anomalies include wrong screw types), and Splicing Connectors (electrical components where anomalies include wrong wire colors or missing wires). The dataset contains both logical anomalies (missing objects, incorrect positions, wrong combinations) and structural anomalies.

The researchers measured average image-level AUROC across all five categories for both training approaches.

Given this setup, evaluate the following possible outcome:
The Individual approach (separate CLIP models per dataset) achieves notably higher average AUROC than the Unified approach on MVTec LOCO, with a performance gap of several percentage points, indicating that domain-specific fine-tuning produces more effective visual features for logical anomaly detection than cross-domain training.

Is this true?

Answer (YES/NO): NO